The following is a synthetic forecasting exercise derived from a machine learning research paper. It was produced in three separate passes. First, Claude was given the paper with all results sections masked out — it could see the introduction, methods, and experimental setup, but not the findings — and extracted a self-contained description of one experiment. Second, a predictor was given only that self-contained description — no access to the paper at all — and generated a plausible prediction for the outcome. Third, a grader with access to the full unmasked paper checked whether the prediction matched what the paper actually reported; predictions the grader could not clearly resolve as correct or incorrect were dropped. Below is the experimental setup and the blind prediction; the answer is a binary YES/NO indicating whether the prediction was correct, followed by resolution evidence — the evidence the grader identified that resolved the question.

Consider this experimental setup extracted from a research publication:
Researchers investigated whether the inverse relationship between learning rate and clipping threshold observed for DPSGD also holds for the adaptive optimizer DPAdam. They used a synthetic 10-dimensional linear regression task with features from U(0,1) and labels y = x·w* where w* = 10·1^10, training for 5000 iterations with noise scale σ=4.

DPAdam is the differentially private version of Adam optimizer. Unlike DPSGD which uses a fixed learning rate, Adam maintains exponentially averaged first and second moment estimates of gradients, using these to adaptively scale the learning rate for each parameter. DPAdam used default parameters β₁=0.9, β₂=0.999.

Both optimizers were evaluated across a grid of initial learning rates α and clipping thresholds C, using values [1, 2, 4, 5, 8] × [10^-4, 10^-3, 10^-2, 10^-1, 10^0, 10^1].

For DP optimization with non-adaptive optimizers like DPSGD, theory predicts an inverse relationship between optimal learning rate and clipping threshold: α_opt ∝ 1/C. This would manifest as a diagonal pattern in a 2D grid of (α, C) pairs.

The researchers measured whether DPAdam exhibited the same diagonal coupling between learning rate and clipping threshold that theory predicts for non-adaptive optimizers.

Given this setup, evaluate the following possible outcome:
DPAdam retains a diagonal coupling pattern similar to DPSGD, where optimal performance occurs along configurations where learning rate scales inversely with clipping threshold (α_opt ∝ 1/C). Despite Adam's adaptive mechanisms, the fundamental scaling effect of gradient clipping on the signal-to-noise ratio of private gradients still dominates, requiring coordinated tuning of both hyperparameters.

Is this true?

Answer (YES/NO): NO